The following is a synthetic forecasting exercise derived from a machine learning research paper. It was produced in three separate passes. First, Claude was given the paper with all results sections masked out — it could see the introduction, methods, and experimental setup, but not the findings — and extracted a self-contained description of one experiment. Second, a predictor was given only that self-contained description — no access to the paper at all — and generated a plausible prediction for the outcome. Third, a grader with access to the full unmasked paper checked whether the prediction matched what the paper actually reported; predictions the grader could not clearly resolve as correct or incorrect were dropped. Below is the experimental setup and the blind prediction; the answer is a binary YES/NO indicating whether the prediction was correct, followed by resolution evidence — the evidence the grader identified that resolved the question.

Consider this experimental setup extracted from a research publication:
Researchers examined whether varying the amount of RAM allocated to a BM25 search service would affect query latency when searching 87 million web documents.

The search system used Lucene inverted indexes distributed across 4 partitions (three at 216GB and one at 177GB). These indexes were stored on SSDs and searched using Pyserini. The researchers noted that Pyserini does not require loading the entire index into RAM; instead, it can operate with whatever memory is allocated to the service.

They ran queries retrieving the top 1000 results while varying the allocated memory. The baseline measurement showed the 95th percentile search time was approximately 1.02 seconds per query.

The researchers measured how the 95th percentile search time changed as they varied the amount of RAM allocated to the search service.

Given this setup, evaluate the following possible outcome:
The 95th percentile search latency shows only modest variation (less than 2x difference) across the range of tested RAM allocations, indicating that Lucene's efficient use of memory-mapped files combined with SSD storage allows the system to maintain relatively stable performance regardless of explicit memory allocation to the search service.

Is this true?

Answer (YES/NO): YES